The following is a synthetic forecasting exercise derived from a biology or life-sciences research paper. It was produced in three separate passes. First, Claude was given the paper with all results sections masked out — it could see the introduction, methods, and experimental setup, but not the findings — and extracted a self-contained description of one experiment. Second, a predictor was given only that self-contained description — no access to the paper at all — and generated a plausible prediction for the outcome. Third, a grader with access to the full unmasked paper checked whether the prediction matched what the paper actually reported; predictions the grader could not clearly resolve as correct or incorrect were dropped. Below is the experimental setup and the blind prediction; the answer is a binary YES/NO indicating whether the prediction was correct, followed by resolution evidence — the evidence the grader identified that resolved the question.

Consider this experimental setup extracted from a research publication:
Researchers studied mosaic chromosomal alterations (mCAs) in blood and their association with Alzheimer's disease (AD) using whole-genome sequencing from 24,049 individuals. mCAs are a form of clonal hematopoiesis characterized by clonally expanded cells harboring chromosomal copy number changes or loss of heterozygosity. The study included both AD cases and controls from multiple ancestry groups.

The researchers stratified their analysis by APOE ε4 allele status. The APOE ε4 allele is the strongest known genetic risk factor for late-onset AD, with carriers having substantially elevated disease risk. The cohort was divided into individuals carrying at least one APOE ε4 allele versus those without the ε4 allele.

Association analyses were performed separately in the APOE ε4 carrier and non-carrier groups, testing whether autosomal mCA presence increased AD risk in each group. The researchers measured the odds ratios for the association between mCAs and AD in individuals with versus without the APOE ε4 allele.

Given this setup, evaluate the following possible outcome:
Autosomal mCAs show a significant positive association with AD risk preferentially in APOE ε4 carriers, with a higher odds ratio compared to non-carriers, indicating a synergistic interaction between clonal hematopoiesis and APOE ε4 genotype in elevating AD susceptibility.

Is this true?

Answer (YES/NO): NO